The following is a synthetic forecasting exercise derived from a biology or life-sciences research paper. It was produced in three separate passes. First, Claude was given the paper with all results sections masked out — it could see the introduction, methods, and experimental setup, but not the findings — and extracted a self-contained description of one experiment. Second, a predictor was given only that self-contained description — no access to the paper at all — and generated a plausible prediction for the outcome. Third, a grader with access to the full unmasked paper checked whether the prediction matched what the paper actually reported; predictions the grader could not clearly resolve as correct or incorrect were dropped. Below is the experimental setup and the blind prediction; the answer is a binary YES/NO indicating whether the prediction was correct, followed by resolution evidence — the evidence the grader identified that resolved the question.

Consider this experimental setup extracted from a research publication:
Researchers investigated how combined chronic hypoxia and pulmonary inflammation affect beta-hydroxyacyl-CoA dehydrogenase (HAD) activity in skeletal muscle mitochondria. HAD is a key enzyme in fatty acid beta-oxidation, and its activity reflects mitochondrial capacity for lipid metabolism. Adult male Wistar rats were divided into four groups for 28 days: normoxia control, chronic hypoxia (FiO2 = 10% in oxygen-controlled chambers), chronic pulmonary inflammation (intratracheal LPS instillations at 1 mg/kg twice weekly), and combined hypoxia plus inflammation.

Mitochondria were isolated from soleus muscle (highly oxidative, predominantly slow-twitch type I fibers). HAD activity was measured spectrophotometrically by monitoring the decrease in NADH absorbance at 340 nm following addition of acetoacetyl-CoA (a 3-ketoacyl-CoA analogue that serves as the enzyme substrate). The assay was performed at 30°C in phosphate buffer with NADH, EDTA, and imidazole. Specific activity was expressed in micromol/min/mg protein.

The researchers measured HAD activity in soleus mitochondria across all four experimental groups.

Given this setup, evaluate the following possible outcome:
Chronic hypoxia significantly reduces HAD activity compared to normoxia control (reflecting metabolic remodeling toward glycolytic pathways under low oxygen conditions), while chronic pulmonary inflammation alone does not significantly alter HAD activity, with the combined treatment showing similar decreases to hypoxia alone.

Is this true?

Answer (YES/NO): NO